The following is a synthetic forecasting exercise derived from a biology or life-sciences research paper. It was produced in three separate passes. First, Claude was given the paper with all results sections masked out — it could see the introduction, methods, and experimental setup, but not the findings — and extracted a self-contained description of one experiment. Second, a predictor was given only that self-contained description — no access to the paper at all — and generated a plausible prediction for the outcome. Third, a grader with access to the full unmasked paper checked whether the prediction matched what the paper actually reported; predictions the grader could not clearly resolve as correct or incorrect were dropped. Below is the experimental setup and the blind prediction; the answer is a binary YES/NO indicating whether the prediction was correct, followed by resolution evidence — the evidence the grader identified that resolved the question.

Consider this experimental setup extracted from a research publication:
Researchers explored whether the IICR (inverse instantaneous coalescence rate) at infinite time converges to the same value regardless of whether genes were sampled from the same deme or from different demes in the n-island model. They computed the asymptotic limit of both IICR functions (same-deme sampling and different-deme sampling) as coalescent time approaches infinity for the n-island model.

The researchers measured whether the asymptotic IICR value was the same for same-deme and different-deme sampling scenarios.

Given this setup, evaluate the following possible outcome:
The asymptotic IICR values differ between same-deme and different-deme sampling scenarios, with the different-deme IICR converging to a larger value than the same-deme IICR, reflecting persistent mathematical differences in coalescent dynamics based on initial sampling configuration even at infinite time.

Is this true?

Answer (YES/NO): NO